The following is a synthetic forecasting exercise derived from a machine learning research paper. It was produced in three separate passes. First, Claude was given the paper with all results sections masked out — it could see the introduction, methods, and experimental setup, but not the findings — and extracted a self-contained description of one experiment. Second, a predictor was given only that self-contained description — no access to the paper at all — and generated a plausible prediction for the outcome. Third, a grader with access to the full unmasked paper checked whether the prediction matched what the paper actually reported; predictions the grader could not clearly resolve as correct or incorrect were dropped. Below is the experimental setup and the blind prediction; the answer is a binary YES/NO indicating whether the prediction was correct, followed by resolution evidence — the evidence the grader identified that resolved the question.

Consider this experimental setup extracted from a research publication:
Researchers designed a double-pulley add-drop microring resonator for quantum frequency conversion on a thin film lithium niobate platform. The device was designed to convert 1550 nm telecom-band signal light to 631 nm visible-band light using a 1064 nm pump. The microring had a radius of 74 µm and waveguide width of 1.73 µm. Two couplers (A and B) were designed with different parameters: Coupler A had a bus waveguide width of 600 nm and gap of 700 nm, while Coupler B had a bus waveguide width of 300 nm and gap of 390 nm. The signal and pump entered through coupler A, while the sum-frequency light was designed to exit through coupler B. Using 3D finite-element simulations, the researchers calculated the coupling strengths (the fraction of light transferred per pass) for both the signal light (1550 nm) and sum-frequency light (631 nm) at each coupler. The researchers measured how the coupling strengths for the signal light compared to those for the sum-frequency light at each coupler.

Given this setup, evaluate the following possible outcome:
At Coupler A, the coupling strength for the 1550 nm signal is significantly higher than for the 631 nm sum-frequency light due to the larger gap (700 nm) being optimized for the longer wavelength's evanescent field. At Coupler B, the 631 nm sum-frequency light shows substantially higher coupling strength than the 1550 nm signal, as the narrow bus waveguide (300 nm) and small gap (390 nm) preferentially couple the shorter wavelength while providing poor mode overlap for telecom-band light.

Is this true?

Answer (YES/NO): YES